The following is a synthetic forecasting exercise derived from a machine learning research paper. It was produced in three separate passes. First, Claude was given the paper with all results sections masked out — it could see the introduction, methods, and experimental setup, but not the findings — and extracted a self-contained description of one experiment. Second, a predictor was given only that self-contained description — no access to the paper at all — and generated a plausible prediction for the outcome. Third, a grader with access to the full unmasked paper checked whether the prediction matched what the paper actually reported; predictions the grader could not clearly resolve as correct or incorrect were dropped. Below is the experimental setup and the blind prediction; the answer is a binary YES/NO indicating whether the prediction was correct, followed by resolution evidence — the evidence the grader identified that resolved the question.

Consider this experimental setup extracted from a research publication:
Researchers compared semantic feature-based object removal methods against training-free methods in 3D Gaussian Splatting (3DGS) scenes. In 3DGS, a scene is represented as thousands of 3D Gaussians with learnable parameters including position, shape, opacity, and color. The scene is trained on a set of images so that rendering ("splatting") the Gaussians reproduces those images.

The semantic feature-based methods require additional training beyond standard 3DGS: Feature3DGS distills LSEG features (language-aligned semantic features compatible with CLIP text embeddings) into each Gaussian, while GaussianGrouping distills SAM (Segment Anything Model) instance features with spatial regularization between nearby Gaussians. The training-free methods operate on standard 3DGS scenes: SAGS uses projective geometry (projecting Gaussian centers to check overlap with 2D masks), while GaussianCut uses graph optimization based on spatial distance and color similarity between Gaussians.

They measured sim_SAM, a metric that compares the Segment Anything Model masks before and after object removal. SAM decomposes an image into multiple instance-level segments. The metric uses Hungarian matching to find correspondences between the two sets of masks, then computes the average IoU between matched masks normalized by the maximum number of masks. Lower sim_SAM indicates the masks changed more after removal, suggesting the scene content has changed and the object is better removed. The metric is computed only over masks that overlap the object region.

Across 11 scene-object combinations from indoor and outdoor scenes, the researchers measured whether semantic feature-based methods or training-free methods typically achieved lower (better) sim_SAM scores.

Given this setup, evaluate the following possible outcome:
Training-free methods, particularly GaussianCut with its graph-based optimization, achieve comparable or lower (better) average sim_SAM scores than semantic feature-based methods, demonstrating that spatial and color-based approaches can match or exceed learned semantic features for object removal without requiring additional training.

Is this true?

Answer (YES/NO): YES